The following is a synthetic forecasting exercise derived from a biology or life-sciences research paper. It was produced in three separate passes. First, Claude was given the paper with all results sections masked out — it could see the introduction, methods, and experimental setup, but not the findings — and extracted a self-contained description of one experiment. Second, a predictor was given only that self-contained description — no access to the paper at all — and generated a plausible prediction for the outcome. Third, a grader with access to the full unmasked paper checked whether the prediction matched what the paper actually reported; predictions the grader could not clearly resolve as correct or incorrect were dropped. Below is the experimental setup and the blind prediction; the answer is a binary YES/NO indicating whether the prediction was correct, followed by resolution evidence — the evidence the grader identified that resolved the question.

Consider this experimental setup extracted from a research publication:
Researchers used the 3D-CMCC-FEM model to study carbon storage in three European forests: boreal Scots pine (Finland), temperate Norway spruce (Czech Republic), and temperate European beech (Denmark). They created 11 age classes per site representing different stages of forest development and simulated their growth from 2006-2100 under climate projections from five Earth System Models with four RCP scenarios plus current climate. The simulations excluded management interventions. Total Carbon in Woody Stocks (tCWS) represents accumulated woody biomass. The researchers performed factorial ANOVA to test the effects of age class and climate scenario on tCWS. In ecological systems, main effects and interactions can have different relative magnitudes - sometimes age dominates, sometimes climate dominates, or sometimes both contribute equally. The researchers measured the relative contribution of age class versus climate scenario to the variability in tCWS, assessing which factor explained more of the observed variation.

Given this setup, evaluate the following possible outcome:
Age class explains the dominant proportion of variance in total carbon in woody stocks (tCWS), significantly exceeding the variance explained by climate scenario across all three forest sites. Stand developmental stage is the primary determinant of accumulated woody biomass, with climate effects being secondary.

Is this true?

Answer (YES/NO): NO